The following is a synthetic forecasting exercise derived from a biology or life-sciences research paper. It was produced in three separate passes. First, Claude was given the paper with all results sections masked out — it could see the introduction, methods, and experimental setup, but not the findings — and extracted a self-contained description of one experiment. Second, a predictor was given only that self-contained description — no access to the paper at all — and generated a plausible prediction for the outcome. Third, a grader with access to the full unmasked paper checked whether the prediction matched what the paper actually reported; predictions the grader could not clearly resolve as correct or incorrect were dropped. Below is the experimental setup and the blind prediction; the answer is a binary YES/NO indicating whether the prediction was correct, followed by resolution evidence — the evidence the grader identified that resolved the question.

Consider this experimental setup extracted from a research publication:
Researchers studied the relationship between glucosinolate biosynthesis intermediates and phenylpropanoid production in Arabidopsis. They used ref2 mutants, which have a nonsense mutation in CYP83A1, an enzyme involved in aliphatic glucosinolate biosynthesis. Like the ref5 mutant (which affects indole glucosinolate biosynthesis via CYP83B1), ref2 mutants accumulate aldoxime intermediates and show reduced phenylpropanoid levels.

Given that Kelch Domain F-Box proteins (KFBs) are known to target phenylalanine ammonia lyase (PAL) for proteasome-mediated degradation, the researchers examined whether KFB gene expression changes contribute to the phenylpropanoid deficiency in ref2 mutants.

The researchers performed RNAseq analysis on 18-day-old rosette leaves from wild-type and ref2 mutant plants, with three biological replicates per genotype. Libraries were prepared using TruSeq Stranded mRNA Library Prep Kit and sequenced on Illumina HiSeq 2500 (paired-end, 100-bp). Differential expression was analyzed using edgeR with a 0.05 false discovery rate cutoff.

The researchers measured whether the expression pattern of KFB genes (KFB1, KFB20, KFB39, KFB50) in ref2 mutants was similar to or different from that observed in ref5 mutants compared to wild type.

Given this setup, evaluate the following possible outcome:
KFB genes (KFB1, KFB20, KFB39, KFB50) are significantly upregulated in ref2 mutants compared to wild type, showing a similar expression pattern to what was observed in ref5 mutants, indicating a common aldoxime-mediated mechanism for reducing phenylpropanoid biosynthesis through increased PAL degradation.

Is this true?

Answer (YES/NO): YES